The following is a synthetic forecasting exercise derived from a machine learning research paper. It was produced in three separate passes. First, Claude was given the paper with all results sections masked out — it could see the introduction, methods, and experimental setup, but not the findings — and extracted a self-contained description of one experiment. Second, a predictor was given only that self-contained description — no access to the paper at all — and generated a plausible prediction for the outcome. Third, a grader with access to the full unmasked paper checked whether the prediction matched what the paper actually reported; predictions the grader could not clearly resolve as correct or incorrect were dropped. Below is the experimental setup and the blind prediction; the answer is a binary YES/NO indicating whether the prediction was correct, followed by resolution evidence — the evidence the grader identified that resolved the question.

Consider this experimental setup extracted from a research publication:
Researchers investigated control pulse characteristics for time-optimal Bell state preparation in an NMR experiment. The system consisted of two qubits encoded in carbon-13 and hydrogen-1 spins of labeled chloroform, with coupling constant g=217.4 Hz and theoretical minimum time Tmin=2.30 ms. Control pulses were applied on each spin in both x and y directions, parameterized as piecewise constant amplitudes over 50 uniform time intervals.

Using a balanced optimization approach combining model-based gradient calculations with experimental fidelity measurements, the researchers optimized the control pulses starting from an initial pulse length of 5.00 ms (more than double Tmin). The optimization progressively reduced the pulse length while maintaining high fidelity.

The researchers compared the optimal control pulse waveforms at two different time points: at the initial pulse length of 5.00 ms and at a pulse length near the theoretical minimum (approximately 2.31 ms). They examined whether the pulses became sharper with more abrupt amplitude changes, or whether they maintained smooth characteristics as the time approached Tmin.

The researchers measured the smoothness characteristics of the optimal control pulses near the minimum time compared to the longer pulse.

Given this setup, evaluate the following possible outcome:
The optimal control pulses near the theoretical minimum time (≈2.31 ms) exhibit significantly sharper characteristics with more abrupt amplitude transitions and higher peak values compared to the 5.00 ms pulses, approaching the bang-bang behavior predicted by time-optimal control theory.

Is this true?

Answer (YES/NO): NO